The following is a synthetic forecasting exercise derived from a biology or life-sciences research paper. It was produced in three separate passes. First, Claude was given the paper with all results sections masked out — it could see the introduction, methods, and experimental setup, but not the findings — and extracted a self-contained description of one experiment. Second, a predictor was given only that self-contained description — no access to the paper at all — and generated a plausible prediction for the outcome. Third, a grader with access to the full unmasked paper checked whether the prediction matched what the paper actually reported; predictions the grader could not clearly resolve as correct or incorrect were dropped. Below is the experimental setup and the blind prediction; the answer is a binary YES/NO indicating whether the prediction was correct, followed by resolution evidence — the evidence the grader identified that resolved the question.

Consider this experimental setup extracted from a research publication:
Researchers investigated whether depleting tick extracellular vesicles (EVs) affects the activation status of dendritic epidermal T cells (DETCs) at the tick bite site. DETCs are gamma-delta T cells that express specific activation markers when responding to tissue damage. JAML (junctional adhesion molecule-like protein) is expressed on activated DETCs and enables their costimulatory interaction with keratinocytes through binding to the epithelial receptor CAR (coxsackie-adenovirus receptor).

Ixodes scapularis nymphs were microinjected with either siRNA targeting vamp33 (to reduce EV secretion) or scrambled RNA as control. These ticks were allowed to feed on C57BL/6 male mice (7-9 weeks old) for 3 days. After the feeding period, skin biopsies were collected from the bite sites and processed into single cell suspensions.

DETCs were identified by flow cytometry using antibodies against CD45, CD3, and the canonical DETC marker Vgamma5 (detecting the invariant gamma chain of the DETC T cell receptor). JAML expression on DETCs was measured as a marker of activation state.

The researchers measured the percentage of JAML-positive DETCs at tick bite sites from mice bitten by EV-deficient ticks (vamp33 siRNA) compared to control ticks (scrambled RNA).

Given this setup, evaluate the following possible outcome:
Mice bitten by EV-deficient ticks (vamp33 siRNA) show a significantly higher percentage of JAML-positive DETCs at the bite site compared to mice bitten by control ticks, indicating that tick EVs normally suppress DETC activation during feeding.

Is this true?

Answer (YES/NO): NO